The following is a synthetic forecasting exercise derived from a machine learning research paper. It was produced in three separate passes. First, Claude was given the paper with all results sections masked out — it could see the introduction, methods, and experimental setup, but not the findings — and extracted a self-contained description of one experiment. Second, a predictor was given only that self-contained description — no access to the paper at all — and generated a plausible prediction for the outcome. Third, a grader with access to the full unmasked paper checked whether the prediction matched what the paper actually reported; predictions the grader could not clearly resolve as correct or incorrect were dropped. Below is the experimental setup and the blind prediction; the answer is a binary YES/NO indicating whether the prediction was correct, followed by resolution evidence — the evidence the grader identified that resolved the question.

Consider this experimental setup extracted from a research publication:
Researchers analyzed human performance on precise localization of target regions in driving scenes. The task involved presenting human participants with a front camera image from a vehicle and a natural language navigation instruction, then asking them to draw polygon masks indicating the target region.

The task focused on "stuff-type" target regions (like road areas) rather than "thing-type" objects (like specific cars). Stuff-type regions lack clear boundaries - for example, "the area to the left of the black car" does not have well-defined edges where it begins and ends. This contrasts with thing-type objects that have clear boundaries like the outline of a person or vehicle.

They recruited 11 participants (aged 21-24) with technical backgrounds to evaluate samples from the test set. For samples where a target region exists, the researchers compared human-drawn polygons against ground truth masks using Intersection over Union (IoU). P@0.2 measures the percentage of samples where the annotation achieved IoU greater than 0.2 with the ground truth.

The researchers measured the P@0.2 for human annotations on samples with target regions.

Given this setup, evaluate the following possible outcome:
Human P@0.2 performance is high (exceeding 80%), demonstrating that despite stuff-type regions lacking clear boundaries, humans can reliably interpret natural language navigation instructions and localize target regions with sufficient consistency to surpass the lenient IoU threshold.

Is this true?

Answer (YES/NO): NO